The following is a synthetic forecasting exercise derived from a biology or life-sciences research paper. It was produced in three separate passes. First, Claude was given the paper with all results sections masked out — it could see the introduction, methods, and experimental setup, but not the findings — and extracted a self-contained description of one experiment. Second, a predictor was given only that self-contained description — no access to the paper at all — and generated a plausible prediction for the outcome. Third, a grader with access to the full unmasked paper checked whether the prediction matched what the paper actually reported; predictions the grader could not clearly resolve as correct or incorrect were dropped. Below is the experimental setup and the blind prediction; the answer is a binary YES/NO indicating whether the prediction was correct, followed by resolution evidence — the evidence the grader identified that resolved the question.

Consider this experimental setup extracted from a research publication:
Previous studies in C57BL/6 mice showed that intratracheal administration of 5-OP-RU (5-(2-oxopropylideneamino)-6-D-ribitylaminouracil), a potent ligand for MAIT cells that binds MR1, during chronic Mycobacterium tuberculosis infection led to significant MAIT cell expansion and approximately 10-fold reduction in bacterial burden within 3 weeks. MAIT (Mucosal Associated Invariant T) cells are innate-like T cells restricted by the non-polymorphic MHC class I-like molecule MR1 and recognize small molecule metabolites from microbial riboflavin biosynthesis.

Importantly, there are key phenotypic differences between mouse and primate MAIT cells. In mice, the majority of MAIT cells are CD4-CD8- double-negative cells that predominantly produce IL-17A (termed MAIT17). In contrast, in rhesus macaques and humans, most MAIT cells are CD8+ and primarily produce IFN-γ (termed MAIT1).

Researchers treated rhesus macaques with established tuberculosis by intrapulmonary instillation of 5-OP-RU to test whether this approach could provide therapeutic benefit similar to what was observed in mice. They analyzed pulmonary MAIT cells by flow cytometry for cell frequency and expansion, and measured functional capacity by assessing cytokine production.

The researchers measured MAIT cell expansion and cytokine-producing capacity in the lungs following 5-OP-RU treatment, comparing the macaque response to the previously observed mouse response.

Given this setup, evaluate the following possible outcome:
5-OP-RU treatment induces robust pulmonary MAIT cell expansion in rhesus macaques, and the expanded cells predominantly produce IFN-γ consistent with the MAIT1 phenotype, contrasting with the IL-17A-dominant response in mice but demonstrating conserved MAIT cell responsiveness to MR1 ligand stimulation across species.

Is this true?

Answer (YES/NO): NO